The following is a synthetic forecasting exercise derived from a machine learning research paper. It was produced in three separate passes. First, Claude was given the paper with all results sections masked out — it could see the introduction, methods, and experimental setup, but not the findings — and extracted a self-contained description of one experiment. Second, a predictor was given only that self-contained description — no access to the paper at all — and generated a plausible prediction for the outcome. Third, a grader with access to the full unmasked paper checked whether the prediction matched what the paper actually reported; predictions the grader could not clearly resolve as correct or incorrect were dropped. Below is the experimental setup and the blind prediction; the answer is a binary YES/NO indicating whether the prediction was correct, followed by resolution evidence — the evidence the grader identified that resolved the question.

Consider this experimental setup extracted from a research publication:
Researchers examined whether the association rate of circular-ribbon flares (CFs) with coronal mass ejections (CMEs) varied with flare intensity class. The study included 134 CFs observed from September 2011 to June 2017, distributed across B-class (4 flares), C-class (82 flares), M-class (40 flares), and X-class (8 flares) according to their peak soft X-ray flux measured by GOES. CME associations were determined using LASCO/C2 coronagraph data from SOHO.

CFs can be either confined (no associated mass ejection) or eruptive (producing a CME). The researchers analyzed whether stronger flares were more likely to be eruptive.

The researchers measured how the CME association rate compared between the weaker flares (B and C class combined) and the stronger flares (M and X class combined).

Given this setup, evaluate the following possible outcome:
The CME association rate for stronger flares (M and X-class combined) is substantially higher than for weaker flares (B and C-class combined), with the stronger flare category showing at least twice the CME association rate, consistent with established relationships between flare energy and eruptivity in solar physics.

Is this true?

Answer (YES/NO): YES